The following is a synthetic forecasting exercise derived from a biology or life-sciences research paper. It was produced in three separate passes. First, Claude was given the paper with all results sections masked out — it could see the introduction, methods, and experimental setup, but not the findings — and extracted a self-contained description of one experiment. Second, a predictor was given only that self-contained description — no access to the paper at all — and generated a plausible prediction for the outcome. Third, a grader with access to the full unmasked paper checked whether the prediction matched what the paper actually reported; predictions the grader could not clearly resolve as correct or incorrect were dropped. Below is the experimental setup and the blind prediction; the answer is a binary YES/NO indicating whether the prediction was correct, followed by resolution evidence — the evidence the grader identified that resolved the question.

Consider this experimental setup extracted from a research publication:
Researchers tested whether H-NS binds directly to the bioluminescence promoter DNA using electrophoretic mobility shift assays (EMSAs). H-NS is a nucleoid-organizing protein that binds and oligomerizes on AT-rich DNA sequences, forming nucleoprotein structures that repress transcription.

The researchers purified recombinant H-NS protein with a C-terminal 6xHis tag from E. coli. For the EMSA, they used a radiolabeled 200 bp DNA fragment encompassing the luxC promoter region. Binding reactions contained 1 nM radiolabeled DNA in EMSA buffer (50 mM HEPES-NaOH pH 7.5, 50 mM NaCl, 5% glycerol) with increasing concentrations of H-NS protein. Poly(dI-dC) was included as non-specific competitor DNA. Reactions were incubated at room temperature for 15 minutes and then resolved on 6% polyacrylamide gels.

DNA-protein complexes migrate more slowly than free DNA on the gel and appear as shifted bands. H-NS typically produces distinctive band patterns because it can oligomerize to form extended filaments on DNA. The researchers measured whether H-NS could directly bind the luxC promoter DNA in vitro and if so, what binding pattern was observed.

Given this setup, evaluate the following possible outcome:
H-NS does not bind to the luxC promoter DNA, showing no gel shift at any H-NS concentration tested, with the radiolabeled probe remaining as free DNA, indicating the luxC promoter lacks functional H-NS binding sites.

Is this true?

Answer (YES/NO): NO